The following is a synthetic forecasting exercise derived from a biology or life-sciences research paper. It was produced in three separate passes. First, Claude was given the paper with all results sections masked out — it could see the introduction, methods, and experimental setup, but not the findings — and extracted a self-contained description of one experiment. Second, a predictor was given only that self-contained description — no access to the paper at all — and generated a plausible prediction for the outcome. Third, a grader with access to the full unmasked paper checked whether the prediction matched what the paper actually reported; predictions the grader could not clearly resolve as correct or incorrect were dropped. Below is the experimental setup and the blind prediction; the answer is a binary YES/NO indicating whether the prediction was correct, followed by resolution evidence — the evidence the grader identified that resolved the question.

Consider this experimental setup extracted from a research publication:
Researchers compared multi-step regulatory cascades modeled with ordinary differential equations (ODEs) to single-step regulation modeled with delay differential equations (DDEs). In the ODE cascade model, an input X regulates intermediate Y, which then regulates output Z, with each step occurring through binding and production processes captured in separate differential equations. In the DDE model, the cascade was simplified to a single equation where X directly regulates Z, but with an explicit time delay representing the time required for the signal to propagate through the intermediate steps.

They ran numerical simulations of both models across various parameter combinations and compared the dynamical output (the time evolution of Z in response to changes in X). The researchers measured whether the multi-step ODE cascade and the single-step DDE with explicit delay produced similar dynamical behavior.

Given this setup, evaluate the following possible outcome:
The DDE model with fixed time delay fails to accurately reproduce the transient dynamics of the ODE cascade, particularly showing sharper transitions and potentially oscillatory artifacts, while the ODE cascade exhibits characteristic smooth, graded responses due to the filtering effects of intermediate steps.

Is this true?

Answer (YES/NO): NO